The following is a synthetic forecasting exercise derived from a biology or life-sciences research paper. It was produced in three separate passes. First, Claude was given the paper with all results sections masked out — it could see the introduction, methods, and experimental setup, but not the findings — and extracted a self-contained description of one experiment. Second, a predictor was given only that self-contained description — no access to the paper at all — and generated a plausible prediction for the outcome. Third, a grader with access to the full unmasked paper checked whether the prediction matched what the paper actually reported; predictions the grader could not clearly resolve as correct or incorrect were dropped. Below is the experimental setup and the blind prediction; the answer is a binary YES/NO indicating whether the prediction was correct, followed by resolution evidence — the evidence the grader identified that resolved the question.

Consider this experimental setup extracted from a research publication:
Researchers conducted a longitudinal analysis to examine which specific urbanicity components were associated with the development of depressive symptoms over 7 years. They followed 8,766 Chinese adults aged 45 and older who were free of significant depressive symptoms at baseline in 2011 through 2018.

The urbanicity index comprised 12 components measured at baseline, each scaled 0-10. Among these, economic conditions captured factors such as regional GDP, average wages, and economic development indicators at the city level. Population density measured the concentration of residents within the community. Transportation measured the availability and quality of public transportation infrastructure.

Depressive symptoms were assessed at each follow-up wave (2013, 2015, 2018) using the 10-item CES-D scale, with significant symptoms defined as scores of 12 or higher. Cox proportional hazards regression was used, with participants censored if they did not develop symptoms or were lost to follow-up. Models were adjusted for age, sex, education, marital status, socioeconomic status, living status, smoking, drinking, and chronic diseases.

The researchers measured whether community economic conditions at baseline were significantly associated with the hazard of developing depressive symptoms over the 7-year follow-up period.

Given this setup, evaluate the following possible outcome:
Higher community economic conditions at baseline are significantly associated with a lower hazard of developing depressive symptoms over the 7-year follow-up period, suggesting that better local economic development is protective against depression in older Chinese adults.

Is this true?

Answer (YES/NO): YES